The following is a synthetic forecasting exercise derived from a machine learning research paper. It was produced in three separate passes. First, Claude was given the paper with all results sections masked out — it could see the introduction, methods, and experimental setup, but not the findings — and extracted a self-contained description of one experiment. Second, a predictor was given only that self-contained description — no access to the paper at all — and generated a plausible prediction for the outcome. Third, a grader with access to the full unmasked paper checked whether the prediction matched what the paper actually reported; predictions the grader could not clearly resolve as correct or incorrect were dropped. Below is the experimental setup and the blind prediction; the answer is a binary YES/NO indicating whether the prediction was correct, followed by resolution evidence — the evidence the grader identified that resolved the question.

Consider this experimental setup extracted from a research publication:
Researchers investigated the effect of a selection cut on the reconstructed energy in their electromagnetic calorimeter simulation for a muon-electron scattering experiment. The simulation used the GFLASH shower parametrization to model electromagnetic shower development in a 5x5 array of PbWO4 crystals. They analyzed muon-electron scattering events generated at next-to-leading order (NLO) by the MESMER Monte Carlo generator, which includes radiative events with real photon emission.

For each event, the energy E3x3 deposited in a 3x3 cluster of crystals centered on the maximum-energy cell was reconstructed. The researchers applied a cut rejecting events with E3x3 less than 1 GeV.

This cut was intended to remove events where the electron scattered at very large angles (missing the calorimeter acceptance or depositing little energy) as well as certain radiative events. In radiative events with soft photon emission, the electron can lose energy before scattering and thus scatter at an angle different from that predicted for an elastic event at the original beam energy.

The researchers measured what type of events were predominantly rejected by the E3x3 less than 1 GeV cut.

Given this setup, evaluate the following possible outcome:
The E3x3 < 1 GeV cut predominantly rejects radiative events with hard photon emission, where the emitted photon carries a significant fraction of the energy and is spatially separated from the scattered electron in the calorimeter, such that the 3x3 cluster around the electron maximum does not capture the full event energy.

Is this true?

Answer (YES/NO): NO